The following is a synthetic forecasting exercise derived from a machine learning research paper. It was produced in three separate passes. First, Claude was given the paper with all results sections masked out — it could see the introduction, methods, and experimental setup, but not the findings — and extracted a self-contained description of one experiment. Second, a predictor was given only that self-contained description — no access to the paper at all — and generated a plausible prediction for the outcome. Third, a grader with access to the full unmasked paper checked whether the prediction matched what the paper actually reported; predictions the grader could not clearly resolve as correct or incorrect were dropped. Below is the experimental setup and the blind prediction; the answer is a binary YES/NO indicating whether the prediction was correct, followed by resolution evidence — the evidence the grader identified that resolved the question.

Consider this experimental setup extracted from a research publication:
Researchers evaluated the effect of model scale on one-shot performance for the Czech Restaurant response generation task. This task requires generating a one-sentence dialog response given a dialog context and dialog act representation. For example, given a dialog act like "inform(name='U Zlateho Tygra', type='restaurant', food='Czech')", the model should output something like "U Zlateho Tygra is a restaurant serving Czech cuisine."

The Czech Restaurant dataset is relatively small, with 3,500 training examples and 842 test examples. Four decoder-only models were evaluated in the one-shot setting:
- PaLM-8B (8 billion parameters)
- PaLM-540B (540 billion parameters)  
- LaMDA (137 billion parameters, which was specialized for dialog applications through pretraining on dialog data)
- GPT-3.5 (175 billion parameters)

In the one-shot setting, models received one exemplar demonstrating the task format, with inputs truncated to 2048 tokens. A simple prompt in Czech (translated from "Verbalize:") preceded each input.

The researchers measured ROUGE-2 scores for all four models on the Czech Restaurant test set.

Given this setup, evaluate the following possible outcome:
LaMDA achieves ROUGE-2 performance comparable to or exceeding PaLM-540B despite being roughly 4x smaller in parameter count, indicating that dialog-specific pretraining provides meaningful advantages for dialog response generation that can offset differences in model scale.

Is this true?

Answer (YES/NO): NO